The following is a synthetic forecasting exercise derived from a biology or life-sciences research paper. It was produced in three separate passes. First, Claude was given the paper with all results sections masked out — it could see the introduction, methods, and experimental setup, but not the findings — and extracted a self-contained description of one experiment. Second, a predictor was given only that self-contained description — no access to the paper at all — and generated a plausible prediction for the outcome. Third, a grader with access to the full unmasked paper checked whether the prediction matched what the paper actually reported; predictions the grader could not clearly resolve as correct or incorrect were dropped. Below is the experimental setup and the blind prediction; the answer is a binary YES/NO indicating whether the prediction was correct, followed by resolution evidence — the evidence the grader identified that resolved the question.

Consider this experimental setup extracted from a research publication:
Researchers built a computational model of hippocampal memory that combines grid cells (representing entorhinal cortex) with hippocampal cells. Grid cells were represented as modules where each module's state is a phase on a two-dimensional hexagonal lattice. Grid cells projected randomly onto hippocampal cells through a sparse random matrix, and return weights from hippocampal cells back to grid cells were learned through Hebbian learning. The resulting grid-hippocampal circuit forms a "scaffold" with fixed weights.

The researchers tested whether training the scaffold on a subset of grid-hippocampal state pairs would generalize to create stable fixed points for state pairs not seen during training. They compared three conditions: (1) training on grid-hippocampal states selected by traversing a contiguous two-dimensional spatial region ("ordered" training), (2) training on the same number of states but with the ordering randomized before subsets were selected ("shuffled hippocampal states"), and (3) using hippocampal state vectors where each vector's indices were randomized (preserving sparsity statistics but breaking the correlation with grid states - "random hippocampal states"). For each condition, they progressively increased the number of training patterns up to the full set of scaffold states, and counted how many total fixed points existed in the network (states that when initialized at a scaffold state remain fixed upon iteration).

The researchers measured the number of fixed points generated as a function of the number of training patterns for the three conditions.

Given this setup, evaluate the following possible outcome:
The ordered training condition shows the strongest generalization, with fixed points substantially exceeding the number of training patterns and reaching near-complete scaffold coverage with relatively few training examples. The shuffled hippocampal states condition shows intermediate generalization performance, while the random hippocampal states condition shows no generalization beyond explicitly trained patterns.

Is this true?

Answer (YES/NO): NO